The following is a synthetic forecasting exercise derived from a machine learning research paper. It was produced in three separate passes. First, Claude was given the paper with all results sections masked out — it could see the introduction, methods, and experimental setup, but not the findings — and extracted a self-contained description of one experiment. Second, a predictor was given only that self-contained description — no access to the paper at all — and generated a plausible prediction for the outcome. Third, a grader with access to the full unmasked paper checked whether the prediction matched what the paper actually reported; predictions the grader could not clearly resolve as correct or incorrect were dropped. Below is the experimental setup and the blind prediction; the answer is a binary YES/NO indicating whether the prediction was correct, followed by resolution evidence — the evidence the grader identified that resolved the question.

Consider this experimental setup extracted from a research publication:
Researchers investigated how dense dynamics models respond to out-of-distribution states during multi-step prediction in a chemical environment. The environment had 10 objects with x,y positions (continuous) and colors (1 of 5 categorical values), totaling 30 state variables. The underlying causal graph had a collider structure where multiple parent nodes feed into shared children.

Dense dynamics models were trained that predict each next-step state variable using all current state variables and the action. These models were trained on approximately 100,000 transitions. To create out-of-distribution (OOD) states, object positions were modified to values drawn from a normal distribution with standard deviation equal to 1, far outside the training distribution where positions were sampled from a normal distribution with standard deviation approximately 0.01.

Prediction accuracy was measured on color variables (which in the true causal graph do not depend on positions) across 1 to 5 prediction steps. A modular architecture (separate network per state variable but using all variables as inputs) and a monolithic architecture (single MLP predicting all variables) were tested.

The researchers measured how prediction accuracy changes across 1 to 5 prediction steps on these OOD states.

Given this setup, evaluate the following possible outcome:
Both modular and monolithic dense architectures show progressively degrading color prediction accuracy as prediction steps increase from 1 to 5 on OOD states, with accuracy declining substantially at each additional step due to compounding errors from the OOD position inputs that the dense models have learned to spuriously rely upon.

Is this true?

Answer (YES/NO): NO